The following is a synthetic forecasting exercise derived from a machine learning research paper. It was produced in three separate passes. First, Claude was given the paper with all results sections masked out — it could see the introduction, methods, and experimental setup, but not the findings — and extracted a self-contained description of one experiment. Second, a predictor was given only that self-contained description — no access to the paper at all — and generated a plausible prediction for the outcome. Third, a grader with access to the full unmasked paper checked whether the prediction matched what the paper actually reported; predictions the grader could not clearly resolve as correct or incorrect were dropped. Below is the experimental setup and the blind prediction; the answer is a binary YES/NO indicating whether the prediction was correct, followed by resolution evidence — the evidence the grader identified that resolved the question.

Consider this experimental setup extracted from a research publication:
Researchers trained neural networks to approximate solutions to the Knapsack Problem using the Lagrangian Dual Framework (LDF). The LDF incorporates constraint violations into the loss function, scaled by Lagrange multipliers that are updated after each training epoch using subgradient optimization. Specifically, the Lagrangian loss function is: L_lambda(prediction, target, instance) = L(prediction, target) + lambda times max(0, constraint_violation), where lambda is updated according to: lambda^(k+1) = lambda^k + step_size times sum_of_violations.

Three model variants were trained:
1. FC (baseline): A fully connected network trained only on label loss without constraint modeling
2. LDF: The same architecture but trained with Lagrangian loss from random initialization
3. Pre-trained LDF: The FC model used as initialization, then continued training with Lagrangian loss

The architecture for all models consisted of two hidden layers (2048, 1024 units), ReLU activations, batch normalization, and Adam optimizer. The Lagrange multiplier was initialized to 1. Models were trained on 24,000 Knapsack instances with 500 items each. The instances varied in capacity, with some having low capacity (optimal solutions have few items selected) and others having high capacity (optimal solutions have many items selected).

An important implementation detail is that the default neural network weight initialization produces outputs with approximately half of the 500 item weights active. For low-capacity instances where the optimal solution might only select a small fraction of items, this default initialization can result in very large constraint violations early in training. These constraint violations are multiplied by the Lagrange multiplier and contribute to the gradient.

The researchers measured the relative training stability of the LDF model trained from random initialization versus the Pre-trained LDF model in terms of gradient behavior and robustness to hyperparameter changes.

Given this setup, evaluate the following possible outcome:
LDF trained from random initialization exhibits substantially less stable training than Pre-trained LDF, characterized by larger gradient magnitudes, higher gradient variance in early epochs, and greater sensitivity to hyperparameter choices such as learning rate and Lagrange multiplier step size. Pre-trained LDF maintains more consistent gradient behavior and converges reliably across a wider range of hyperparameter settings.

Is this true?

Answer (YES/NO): YES